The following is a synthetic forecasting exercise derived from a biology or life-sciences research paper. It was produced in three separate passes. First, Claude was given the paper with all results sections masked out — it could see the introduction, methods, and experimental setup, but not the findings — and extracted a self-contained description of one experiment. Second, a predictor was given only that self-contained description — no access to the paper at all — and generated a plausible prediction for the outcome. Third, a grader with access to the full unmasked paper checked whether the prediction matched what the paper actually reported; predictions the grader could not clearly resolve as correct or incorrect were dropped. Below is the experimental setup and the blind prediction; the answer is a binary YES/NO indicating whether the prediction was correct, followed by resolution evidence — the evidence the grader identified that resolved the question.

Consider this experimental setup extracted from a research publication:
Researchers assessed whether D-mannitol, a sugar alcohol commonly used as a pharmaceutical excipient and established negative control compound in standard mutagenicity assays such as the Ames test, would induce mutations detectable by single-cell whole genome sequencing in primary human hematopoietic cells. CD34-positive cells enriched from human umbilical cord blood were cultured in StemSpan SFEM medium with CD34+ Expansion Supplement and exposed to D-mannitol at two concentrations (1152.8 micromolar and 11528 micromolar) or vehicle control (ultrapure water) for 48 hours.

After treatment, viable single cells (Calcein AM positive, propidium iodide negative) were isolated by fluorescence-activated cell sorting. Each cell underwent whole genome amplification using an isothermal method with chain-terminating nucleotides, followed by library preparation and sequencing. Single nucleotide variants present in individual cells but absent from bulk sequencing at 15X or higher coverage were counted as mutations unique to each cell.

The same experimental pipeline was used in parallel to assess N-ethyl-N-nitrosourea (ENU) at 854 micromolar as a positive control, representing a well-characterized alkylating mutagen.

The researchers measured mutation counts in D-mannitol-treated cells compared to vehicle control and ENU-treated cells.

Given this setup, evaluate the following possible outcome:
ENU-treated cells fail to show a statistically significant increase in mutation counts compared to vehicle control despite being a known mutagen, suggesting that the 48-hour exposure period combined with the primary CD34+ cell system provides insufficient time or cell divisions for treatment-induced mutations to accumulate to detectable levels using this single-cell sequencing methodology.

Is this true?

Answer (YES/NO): NO